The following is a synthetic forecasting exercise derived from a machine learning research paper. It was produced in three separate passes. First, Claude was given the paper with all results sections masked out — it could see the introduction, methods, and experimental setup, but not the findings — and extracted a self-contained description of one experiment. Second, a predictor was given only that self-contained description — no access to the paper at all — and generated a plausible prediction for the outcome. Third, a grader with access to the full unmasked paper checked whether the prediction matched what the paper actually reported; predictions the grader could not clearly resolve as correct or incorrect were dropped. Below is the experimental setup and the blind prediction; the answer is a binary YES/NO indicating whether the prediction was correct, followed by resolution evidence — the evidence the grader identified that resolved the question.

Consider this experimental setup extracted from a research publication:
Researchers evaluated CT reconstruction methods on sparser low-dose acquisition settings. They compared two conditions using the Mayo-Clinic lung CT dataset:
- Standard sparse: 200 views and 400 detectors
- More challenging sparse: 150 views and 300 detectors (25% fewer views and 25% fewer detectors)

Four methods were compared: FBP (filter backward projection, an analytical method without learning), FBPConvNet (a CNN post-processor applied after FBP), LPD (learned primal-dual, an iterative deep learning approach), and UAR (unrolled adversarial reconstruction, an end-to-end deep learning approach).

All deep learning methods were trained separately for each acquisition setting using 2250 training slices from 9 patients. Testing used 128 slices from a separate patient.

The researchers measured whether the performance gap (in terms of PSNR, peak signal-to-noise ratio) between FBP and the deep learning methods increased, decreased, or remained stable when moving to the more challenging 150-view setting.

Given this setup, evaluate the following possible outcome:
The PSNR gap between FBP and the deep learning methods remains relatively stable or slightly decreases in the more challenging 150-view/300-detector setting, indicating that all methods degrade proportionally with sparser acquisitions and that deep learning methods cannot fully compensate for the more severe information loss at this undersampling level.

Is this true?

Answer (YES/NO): NO